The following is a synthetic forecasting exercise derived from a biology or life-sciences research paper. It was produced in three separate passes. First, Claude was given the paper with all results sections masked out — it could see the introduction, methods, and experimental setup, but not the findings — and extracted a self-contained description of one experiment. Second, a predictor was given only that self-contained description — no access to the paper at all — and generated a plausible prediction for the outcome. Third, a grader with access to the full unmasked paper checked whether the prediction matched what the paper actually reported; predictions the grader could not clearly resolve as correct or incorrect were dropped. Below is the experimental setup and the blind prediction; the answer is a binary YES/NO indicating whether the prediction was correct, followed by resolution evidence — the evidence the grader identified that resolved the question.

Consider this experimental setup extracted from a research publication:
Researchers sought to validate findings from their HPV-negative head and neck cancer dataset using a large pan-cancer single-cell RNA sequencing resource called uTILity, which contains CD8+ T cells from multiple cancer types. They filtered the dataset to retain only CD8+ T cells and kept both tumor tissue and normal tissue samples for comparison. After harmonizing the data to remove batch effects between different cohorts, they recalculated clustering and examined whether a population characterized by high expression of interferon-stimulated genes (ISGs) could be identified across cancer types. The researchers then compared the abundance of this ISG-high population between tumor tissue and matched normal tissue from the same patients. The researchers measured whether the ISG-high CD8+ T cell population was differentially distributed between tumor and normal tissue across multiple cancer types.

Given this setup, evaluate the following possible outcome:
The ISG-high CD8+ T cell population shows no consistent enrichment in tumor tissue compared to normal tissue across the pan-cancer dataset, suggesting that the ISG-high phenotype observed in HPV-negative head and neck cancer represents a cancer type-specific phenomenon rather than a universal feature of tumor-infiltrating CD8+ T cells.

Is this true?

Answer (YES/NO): NO